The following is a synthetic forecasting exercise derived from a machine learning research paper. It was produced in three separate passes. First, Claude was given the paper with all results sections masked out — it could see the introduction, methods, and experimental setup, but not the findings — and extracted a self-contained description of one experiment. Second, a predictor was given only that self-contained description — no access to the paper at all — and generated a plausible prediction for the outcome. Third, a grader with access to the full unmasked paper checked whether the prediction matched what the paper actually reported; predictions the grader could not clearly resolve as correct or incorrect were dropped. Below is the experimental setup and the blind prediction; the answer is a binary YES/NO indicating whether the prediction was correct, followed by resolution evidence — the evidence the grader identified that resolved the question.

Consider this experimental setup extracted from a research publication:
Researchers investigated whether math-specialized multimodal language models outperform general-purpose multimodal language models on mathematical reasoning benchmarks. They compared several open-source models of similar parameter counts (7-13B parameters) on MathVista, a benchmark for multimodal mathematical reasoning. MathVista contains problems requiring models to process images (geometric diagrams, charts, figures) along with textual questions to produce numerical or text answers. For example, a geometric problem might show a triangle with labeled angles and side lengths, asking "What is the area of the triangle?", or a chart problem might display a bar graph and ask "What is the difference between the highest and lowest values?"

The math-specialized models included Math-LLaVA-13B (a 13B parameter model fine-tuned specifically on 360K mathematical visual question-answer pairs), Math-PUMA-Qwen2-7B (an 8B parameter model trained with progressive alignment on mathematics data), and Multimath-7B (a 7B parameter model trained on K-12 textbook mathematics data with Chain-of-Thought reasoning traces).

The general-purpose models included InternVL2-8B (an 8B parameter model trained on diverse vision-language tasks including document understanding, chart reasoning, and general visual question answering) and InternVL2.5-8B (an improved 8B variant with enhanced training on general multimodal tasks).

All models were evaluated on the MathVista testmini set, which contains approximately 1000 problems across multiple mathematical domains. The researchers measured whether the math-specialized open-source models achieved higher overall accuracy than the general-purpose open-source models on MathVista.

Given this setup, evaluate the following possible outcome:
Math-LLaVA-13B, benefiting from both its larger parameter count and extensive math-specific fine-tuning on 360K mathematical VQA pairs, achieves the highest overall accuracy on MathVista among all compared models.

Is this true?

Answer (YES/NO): NO